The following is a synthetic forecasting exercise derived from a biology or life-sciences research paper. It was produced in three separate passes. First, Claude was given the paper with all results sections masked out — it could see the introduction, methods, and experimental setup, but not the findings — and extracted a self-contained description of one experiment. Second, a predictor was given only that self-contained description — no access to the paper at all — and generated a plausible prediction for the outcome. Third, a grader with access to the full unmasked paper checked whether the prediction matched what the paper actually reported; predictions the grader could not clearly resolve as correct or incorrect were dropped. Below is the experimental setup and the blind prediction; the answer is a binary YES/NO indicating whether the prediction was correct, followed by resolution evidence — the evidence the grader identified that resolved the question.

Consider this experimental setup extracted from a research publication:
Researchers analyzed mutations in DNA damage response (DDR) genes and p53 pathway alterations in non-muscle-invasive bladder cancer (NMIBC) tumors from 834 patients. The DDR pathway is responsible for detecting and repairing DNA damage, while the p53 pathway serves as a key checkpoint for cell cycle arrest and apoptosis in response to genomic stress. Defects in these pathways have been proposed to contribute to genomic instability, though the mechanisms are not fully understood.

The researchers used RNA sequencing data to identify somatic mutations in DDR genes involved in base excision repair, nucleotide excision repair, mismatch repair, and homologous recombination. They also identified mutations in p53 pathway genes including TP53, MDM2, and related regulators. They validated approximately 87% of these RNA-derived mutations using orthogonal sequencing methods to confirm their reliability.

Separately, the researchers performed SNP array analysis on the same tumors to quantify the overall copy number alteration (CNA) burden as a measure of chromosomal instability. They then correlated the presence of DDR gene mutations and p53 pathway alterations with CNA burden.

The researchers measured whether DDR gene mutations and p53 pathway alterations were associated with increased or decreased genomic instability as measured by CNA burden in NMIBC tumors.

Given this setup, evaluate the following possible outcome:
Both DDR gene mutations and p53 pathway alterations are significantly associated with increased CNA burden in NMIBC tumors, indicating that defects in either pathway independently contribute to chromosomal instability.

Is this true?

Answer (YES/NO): NO